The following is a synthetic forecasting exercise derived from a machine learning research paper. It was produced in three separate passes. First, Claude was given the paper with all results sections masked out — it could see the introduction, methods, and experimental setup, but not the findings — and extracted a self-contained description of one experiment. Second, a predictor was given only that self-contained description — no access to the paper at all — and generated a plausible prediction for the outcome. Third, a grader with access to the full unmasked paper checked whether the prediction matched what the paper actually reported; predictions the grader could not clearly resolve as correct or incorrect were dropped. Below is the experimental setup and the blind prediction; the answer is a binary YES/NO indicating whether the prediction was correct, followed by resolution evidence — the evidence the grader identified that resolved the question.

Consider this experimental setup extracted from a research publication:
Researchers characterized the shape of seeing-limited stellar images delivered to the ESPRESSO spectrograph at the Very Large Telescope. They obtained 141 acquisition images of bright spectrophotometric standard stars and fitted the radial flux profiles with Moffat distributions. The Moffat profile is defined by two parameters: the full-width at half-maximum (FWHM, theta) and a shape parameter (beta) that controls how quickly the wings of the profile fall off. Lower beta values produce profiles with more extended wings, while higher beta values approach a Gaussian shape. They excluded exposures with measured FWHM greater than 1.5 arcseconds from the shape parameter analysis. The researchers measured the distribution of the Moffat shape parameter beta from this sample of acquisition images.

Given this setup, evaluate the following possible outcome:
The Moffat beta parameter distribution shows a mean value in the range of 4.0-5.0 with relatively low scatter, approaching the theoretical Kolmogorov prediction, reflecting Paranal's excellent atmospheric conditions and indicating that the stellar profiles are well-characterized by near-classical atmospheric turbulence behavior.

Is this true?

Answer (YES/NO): NO